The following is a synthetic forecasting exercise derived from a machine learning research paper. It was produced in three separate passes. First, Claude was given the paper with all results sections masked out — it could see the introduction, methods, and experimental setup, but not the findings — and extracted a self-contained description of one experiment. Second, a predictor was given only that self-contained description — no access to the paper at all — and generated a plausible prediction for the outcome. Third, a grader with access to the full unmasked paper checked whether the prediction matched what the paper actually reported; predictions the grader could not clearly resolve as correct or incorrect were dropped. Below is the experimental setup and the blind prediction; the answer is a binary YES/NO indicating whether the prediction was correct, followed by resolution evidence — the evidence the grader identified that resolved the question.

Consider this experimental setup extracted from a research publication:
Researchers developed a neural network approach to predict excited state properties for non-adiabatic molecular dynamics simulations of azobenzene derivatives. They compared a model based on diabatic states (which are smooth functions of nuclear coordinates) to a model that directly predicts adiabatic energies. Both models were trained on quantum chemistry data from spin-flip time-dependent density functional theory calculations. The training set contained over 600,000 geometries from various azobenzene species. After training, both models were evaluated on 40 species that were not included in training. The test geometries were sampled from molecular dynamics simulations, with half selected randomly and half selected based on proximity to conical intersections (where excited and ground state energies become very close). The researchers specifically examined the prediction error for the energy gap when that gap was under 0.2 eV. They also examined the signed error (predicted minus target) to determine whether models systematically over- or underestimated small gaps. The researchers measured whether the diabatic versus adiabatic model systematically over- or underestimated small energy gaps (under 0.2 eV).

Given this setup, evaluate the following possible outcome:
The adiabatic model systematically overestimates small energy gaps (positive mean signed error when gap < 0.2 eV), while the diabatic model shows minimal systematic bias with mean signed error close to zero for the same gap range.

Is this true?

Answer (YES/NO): NO